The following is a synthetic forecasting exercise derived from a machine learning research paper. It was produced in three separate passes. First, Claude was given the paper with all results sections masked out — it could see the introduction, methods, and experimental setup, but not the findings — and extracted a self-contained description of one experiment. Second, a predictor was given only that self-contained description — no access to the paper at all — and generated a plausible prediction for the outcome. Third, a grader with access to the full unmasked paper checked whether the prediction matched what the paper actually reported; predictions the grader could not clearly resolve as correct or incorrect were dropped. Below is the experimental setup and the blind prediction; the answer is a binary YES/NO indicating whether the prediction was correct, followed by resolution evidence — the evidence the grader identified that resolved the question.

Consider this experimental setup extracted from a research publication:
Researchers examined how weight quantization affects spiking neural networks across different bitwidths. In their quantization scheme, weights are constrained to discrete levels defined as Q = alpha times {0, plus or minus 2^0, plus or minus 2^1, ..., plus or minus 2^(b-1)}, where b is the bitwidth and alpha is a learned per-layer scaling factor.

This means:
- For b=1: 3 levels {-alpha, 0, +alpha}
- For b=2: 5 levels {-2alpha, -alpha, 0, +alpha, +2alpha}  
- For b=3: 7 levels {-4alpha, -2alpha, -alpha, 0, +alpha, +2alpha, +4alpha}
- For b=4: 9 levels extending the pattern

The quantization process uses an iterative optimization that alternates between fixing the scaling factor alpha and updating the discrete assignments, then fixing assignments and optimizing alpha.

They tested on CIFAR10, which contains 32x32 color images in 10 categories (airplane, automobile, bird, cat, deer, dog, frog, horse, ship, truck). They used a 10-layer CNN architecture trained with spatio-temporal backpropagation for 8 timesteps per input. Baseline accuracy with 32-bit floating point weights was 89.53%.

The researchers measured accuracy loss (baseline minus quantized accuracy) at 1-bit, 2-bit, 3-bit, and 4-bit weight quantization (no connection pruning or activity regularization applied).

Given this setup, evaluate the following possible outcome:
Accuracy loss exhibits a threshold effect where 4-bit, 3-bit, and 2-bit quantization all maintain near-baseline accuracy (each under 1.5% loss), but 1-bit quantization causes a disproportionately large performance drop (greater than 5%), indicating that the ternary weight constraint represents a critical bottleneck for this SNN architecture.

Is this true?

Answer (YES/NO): NO